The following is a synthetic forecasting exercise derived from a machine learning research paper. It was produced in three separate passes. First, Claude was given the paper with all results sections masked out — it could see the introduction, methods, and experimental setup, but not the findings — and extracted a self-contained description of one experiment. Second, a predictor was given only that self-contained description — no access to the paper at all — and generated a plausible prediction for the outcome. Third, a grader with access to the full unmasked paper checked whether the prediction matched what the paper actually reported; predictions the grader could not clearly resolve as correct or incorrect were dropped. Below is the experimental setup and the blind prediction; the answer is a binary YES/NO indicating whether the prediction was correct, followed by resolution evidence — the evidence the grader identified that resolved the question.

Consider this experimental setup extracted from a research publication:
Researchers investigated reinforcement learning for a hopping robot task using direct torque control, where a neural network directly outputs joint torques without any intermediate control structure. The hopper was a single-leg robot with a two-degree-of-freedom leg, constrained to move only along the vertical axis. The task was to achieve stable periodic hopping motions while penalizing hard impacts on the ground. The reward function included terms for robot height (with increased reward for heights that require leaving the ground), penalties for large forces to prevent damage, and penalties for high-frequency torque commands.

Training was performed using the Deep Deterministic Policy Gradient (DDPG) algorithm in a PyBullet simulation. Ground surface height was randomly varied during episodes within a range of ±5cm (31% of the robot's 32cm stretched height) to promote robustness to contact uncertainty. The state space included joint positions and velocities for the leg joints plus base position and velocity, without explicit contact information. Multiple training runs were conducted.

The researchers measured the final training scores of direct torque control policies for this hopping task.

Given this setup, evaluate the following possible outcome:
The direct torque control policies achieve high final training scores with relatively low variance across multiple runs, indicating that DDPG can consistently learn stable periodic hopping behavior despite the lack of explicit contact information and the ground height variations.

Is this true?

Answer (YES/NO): NO